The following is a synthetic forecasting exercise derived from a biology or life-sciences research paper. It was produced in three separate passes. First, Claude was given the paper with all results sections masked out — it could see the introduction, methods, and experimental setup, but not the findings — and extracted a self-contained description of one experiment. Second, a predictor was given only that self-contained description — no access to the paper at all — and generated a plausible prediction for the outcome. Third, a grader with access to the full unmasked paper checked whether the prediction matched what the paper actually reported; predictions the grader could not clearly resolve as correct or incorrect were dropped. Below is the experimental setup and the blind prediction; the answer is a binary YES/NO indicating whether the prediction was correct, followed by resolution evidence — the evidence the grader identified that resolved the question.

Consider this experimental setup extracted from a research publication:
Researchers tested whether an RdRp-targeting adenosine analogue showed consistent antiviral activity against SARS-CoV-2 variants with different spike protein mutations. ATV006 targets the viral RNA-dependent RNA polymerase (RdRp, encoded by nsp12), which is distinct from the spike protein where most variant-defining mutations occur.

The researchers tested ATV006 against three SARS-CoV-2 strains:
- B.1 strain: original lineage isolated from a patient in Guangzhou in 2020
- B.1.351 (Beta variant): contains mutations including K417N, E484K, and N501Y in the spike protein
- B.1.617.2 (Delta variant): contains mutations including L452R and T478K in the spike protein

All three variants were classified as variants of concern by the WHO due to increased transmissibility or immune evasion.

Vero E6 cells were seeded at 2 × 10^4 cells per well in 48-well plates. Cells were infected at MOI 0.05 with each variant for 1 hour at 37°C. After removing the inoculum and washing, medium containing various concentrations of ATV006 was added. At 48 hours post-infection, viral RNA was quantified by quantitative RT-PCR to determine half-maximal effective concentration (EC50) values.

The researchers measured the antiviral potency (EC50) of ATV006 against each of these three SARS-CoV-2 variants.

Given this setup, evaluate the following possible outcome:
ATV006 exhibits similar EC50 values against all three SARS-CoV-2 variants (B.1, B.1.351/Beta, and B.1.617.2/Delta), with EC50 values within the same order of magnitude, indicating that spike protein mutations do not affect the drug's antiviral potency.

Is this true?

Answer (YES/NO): NO